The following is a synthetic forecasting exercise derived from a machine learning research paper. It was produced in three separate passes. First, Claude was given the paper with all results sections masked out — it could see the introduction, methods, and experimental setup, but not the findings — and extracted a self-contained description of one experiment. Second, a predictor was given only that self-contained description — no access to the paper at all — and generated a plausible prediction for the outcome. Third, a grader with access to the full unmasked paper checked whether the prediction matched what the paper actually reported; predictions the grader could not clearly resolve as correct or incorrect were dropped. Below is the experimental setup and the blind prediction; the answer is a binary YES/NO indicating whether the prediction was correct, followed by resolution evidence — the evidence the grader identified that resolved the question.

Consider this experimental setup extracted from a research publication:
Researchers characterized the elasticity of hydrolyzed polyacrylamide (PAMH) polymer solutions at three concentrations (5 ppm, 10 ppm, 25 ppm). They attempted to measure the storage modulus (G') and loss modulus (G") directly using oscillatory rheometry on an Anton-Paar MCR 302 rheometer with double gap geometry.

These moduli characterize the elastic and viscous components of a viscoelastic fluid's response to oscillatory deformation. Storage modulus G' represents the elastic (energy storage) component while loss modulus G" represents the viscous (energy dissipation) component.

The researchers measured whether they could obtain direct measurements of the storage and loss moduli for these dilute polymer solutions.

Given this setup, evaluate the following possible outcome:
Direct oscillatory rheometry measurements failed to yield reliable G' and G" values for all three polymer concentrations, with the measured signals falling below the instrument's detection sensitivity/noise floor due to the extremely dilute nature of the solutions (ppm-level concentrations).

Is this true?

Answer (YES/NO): YES